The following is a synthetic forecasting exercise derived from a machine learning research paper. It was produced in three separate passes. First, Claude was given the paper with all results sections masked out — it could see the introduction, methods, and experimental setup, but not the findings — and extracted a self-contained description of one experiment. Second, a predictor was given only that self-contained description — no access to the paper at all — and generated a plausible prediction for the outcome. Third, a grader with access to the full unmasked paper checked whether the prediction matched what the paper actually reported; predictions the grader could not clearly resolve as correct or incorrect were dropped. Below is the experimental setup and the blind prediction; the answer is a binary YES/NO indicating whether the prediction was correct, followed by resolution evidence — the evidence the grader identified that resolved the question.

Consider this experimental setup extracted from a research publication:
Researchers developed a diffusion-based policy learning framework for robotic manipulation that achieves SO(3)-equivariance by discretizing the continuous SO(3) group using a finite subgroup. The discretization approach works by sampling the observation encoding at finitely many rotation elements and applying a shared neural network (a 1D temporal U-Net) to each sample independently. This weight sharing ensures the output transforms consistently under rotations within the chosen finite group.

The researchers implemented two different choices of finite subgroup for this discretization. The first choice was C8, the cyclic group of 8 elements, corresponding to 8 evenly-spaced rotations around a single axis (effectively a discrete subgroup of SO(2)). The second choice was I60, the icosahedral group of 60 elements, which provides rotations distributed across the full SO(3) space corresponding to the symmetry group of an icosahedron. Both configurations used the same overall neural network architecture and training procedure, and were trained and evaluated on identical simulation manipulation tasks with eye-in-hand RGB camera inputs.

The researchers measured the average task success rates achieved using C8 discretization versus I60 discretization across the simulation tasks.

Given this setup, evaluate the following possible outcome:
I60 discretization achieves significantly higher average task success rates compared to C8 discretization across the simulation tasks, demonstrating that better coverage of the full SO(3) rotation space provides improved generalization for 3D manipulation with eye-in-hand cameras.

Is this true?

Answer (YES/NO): NO